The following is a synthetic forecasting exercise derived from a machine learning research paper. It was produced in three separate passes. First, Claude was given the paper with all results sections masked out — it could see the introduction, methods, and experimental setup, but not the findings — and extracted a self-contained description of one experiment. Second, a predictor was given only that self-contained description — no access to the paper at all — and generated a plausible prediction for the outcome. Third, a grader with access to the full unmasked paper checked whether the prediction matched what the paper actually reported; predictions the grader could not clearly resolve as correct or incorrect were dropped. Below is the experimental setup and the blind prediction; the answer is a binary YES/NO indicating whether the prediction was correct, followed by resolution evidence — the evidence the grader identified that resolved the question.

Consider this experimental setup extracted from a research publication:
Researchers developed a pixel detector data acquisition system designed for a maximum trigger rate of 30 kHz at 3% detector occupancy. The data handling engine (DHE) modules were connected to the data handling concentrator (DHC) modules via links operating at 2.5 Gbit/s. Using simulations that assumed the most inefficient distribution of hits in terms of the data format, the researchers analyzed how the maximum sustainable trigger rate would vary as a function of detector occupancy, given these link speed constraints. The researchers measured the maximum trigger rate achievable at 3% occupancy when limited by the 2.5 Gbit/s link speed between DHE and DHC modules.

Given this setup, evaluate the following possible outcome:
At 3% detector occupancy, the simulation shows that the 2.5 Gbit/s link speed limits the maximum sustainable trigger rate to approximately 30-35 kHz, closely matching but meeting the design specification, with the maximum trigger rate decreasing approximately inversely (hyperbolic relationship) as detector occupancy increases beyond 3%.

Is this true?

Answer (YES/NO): NO